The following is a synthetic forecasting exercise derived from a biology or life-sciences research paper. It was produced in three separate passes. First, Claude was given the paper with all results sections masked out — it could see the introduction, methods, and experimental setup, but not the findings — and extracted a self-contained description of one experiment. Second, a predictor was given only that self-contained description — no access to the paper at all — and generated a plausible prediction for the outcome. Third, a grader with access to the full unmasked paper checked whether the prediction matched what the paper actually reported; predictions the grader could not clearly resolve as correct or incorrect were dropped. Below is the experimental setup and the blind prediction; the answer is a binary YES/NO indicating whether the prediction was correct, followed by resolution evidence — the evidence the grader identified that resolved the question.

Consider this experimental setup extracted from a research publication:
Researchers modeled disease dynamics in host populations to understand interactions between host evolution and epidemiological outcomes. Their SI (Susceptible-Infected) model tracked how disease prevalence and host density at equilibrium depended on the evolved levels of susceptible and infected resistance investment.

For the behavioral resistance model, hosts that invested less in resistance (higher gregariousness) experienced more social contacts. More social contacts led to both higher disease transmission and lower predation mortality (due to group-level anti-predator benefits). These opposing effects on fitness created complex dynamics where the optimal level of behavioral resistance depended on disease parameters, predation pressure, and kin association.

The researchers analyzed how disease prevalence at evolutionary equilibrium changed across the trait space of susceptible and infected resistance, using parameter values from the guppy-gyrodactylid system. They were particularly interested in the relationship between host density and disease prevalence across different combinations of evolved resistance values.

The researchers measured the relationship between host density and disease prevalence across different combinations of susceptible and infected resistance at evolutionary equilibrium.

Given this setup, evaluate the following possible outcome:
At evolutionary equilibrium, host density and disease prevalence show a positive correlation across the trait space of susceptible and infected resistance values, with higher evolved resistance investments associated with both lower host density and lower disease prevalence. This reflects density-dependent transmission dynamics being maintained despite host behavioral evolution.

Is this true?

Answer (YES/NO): NO